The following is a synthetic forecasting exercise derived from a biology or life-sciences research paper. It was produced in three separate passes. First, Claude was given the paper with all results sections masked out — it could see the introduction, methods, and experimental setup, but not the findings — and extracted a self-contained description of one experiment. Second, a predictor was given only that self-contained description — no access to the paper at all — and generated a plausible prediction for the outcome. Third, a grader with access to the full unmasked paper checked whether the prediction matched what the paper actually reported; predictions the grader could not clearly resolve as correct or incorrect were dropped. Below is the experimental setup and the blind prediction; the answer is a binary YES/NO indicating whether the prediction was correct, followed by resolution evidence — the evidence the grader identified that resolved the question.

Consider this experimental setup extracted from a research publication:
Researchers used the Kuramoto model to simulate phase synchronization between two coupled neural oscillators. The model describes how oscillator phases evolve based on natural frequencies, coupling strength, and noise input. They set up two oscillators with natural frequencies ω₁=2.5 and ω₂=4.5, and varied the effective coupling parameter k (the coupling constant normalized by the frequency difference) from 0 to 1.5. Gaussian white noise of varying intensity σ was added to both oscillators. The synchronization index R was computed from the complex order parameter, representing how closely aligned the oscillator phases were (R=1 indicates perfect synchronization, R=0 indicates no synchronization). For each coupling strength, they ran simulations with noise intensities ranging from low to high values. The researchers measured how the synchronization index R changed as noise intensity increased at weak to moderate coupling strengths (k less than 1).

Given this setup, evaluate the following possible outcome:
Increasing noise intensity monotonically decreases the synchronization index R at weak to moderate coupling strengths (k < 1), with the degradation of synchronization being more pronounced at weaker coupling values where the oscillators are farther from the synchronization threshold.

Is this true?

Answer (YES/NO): NO